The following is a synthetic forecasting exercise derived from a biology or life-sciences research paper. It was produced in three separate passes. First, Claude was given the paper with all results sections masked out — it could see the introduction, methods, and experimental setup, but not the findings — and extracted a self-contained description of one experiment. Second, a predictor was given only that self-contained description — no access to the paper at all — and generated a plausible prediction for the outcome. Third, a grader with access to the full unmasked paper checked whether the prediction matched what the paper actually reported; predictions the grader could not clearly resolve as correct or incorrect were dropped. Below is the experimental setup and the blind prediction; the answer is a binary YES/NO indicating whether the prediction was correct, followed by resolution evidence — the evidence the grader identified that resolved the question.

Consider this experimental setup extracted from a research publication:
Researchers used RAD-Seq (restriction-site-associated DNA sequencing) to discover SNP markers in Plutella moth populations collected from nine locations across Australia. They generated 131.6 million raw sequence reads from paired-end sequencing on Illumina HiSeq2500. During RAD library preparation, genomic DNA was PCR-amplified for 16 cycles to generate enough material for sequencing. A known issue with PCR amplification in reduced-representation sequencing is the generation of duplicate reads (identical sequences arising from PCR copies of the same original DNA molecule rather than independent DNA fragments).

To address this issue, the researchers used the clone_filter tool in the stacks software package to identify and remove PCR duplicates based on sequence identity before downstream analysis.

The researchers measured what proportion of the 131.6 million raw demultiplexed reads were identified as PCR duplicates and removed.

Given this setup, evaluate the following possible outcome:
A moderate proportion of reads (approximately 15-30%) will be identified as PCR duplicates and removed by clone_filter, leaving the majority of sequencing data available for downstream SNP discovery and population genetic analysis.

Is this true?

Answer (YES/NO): NO